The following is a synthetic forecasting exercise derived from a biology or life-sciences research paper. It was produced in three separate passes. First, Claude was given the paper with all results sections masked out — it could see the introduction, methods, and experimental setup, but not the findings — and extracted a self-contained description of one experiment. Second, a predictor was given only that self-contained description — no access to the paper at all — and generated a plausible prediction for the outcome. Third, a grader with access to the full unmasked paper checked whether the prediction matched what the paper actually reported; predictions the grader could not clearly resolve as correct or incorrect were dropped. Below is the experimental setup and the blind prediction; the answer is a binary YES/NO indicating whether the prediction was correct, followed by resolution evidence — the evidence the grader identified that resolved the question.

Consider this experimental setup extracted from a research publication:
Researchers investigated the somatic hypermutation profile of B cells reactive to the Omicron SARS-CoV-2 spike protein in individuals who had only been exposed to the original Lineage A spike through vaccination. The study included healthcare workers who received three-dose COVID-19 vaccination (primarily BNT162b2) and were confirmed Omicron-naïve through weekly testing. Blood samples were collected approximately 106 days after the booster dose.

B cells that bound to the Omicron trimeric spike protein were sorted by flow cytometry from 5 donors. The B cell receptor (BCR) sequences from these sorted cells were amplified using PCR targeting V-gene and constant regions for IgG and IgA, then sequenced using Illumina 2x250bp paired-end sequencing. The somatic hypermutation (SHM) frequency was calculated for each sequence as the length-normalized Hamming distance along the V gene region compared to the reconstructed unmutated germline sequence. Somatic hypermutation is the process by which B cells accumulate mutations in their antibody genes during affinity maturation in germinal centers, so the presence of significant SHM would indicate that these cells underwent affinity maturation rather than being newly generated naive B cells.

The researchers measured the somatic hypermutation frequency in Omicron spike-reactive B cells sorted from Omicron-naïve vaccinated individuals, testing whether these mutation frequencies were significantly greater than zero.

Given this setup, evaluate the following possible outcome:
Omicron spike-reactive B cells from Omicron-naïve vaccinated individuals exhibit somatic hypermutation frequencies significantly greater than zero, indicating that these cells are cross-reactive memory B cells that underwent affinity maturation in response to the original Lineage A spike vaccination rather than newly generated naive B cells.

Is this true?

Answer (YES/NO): YES